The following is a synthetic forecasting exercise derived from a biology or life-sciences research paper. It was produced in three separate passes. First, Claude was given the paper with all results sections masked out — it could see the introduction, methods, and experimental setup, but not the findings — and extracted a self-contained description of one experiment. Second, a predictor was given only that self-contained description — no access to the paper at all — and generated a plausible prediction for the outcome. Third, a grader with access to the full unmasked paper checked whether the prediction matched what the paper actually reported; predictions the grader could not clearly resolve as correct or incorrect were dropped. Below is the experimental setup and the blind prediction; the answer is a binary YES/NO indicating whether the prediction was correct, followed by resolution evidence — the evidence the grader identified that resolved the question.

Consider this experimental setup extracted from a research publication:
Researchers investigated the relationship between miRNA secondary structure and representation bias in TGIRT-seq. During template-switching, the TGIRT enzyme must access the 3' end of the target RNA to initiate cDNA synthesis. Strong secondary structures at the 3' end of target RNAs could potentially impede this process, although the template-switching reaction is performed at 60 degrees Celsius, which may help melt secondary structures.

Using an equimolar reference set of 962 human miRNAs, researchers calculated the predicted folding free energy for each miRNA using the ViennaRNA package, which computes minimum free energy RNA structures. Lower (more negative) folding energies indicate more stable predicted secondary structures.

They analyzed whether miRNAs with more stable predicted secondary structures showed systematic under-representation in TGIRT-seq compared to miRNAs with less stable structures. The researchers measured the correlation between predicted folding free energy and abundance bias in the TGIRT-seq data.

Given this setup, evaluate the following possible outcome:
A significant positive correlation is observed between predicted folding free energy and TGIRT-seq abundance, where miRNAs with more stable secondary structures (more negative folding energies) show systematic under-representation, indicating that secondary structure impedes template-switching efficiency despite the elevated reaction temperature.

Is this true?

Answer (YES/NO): NO